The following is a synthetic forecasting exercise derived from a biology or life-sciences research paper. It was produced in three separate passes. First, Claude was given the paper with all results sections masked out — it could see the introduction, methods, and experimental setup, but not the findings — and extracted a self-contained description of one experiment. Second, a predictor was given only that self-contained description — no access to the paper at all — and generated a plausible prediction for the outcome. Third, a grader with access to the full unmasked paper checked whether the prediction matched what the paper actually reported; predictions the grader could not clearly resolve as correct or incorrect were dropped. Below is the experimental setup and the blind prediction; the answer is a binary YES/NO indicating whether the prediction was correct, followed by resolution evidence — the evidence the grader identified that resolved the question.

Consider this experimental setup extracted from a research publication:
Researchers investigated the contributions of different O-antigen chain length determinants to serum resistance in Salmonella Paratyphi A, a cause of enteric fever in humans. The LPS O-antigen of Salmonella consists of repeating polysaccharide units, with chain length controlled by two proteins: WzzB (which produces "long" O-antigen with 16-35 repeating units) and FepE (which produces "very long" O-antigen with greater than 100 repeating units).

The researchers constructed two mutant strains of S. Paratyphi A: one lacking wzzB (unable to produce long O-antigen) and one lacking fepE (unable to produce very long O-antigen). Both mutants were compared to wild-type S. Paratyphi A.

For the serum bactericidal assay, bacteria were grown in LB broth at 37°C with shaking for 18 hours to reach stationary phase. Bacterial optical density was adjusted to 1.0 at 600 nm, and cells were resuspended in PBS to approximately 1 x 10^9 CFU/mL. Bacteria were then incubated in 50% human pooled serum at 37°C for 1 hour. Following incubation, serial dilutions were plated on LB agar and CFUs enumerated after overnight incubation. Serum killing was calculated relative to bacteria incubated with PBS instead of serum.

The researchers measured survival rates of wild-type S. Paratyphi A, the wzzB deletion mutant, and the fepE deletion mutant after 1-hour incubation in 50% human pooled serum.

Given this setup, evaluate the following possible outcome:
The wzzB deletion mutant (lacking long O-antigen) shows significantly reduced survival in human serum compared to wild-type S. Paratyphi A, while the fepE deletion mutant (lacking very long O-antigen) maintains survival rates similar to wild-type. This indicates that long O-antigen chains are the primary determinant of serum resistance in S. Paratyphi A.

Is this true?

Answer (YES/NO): NO